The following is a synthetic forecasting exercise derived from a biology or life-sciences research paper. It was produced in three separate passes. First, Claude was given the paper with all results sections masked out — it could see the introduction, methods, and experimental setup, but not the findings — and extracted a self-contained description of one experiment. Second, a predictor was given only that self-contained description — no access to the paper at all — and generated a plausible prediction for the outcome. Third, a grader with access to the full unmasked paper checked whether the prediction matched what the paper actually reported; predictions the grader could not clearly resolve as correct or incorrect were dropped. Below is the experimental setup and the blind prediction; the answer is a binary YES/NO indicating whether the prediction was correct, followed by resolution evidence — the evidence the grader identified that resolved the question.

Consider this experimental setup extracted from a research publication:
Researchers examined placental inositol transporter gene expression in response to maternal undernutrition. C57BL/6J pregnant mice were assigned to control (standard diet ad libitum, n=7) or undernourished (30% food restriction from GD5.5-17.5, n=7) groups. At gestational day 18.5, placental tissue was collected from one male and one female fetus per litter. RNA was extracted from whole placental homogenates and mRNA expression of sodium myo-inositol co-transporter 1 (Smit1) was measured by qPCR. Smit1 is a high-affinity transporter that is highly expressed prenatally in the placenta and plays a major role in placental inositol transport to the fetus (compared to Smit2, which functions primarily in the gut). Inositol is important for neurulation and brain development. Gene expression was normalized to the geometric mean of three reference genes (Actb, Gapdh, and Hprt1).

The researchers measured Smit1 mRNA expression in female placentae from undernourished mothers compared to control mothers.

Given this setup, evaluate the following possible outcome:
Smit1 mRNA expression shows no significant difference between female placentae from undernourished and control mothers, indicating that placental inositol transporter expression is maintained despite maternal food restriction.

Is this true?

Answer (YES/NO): YES